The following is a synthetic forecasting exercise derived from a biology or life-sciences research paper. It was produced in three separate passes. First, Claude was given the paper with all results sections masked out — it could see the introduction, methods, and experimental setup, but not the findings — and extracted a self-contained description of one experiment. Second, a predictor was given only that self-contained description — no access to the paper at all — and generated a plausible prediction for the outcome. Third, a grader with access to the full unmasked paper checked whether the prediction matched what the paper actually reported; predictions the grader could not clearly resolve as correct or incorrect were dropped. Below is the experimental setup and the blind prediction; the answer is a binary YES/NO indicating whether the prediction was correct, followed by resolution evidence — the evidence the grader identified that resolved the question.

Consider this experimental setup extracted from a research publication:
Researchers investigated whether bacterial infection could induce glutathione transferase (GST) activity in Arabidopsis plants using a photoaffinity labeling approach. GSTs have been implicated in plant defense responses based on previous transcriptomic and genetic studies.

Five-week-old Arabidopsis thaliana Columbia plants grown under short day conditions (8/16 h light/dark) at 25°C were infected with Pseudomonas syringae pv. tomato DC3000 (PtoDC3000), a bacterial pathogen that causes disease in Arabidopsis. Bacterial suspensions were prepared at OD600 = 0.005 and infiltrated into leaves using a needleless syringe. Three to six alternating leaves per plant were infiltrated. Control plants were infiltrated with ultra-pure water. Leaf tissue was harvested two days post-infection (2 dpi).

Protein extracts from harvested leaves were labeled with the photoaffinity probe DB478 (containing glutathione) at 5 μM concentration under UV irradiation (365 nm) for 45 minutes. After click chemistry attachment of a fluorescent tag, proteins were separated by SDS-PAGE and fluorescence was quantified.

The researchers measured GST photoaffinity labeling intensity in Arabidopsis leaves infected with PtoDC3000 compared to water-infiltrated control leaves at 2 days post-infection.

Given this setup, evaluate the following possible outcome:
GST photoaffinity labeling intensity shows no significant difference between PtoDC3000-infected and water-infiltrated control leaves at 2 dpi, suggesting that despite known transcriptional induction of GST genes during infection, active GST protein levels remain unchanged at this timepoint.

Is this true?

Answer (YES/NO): YES